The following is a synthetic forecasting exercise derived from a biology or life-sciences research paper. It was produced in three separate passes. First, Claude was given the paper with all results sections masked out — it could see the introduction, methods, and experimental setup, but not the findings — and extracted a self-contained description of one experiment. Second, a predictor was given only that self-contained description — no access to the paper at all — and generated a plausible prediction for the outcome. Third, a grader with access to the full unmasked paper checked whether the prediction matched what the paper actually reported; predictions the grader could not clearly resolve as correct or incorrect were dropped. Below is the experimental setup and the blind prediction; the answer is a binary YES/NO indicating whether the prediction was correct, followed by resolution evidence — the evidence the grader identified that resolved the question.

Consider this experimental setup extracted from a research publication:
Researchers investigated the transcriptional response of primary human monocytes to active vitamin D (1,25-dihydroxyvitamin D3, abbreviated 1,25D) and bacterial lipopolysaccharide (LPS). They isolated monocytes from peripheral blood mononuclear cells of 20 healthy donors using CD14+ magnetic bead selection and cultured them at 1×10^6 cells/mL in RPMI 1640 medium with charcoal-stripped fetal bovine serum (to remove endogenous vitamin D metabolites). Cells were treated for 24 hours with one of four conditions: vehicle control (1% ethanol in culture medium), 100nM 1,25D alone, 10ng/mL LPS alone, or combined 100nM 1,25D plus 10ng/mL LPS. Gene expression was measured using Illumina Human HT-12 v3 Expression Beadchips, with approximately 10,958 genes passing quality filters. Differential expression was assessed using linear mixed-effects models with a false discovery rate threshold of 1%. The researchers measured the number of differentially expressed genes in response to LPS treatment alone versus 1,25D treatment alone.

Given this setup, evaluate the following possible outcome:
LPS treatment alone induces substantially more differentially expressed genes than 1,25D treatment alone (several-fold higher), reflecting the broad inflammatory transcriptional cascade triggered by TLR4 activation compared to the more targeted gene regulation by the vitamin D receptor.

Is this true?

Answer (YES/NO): NO